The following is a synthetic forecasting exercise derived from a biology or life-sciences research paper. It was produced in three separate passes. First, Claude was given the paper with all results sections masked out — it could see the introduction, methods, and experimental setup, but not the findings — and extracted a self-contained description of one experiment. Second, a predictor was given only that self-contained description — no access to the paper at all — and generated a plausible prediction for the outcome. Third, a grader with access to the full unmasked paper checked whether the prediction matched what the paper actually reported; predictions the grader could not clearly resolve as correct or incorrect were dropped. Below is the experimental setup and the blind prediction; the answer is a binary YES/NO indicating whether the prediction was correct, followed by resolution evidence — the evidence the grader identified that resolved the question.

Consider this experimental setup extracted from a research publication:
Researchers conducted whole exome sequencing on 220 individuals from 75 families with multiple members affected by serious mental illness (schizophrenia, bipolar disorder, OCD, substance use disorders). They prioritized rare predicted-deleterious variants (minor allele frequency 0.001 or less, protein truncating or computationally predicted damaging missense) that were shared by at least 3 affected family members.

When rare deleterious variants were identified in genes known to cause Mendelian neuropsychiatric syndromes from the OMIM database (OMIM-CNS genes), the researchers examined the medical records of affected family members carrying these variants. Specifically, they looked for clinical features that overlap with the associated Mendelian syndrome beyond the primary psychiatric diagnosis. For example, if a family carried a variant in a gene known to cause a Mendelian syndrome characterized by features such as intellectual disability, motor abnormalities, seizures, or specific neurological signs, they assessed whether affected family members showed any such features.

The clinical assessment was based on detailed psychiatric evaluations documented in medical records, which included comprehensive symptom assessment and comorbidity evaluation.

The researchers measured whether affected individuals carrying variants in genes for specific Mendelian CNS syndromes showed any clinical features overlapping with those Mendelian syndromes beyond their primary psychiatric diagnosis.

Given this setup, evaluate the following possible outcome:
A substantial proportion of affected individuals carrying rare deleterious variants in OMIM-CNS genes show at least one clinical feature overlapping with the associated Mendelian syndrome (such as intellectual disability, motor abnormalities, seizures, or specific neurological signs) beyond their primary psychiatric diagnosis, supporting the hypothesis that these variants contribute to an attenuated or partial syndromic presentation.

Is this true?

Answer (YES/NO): NO